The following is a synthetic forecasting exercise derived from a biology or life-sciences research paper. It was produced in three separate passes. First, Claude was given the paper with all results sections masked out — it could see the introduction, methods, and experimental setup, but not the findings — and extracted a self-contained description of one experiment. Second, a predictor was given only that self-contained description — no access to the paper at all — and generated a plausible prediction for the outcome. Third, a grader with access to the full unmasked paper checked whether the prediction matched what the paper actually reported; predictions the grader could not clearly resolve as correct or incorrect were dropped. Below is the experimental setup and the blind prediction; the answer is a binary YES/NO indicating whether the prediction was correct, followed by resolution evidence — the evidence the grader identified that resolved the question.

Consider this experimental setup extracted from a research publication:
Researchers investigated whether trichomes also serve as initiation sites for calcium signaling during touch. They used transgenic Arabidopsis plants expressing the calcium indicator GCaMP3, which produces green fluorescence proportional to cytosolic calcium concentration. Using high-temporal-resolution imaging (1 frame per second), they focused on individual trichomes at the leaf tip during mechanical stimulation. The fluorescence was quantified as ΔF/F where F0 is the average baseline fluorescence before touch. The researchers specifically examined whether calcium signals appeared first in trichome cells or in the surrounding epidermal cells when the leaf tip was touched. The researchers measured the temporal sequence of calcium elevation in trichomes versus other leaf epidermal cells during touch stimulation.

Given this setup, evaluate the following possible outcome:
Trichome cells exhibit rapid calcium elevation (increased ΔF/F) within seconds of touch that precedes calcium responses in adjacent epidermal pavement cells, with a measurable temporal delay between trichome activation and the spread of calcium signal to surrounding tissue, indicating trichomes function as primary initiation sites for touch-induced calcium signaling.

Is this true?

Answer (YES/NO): YES